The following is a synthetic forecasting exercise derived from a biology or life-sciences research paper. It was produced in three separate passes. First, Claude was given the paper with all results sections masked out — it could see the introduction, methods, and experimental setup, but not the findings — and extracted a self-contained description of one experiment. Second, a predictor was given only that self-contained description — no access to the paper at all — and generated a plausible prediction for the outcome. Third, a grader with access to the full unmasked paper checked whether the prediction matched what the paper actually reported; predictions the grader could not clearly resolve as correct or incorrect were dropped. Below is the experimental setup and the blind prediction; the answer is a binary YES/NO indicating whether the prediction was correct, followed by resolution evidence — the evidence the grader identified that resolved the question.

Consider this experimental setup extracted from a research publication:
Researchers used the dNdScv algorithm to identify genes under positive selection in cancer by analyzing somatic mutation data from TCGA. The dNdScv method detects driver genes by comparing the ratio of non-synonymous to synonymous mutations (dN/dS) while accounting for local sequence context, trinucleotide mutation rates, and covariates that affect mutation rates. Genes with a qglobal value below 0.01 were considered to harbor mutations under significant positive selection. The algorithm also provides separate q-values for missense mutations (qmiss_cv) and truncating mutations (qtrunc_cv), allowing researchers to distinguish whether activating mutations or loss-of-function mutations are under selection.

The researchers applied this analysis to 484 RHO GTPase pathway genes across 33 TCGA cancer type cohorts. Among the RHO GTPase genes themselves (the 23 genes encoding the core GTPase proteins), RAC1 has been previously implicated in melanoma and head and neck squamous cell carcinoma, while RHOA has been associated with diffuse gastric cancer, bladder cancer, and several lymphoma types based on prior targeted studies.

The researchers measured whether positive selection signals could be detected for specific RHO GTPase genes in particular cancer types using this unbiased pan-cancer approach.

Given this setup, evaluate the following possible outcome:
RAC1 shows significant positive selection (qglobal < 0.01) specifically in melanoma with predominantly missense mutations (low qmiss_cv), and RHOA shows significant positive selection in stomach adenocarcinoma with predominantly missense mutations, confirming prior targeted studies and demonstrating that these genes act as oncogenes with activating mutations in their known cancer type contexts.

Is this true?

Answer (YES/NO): NO